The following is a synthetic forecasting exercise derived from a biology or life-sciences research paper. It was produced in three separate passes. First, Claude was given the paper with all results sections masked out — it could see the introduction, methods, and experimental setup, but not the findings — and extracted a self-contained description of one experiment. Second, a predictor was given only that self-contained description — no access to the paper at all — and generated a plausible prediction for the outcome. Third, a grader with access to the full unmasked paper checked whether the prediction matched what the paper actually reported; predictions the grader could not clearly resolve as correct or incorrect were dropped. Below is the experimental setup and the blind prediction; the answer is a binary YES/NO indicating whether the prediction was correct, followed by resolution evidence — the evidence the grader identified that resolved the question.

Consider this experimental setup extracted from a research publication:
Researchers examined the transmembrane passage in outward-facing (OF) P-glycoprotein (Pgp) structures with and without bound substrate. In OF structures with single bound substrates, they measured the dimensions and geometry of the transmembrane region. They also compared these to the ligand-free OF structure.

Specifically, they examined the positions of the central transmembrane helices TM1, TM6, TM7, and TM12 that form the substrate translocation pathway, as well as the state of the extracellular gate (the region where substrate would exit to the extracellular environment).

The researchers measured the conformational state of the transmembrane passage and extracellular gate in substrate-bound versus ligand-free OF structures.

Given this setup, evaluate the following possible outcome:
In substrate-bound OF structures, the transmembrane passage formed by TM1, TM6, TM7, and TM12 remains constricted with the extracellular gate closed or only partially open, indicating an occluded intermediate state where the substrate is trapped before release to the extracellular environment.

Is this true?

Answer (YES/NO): NO